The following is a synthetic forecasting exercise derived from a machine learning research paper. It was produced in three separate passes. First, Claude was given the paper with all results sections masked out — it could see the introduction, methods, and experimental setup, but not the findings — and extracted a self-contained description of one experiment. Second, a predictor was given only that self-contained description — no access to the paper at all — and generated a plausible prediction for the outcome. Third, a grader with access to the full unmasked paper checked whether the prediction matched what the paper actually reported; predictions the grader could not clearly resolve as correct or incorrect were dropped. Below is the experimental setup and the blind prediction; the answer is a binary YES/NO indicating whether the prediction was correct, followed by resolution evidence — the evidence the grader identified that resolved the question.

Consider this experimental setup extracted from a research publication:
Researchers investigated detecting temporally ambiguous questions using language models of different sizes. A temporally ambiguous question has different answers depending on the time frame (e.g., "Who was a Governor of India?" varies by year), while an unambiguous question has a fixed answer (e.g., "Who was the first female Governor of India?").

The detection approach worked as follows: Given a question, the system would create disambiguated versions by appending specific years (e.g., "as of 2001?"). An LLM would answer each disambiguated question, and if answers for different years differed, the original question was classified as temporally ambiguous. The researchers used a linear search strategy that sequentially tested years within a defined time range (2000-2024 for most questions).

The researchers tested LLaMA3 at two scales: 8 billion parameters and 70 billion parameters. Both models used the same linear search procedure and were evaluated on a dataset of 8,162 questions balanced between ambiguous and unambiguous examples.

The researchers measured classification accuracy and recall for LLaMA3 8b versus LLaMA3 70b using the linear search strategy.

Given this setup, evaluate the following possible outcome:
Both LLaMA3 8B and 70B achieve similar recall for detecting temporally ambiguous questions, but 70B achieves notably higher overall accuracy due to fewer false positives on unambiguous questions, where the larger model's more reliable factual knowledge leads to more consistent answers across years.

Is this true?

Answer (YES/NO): NO